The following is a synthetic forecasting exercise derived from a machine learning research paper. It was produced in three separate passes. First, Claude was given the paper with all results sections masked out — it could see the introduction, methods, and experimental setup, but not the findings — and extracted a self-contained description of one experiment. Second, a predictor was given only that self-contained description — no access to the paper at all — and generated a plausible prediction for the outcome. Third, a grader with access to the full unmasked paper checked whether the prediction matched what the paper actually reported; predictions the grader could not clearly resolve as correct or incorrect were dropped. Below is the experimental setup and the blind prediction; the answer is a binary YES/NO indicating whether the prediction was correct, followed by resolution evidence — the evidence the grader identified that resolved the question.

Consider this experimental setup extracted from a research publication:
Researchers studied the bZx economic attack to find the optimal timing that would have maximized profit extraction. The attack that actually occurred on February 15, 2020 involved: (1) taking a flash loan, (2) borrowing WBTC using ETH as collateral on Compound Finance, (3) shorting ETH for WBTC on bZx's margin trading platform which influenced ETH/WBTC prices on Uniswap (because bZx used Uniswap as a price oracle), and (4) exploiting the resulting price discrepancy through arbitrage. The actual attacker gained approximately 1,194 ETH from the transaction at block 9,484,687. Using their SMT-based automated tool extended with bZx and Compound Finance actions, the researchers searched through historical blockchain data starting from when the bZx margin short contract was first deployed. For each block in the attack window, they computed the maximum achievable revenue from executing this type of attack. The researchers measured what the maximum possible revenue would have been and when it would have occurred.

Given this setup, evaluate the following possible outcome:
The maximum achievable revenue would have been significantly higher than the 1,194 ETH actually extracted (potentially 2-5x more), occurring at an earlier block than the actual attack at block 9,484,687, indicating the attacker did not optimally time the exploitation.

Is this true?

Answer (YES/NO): NO